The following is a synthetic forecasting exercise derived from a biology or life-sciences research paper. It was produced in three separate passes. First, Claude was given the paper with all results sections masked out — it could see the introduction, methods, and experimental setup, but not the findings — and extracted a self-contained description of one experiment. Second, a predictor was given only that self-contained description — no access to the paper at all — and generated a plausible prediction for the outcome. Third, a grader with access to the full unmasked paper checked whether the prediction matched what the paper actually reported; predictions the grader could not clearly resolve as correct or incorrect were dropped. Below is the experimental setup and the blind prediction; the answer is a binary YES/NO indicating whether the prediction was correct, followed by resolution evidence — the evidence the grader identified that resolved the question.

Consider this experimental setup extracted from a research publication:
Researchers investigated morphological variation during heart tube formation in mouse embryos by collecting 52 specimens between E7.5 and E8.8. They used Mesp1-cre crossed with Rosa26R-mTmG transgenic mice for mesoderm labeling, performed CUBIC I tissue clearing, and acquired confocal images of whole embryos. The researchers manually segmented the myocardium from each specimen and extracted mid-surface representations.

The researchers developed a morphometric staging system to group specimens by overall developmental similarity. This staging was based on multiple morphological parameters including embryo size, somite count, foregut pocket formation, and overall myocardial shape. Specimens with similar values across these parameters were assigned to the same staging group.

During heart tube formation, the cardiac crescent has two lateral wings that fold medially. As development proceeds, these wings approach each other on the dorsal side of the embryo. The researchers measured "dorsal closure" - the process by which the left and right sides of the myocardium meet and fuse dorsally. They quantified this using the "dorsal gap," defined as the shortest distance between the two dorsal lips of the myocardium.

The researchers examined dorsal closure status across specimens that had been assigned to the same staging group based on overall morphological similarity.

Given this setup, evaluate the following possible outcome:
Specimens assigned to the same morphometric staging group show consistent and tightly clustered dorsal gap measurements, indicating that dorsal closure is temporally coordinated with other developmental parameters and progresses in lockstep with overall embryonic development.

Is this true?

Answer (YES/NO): NO